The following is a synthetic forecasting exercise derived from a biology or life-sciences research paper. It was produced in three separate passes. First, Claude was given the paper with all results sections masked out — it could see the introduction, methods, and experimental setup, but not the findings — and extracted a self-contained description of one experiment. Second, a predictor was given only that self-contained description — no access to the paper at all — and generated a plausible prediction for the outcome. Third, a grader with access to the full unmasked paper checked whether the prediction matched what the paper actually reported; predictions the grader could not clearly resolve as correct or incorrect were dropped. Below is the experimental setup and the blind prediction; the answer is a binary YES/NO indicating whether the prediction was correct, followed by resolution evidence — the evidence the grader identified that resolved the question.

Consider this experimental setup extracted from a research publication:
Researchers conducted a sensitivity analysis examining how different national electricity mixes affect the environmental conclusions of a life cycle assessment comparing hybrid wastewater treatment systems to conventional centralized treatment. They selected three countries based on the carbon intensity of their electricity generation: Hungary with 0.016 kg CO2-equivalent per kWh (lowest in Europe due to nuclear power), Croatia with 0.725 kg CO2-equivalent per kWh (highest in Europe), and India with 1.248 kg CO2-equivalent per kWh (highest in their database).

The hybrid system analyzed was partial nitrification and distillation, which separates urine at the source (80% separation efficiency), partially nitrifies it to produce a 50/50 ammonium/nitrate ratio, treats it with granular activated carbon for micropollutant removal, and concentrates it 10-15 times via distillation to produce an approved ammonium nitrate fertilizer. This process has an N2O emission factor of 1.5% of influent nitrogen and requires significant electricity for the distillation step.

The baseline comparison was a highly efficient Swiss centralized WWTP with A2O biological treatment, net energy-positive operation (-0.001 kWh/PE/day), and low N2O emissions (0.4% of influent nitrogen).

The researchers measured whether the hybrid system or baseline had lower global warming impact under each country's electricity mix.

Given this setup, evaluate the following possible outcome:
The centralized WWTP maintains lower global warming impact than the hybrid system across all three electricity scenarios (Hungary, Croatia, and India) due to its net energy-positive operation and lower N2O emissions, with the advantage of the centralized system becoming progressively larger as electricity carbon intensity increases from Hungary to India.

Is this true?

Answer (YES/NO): NO